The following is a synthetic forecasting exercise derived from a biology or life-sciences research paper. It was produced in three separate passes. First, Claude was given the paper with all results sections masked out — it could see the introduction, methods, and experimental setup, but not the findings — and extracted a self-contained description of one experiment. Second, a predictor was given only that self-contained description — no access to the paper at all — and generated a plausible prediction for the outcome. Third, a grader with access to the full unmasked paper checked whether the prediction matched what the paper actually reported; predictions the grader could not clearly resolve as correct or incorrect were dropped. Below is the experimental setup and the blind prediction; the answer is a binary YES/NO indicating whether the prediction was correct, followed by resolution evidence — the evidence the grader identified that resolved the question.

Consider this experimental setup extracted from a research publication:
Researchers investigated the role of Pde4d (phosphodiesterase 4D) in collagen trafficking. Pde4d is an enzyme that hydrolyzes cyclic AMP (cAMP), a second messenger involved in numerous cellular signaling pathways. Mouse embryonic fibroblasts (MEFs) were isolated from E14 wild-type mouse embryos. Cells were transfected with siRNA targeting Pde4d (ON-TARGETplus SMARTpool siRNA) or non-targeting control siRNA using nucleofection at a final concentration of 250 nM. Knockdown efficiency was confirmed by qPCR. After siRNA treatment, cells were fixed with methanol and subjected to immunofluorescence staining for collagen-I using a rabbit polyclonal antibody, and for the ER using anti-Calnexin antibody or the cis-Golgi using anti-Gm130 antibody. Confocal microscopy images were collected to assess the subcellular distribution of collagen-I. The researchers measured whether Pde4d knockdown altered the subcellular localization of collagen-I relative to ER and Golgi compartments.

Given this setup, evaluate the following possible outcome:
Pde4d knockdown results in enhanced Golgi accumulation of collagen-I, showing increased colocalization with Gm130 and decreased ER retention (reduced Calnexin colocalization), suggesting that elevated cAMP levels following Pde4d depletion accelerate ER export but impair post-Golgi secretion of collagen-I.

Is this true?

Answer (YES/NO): NO